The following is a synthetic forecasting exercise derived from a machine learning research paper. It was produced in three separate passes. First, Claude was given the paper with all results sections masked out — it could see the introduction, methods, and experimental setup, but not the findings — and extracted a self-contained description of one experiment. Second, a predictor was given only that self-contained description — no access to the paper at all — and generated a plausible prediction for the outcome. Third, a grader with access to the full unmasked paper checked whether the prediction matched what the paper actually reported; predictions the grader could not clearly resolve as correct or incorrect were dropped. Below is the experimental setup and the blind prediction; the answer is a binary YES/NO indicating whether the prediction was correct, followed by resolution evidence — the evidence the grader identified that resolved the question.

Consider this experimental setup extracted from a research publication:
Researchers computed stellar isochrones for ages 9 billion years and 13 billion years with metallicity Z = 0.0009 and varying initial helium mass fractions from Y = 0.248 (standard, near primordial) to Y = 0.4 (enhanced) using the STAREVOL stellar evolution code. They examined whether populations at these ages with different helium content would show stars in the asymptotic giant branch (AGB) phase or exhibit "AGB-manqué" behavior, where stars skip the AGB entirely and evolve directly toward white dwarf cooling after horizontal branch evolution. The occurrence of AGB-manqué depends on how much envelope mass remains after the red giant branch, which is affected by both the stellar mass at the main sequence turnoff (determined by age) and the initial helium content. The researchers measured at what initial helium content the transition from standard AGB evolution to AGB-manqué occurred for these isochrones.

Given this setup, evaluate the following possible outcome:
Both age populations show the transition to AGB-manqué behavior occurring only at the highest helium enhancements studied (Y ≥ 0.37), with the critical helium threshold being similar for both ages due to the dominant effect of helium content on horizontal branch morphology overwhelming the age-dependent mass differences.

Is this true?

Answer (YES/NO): NO